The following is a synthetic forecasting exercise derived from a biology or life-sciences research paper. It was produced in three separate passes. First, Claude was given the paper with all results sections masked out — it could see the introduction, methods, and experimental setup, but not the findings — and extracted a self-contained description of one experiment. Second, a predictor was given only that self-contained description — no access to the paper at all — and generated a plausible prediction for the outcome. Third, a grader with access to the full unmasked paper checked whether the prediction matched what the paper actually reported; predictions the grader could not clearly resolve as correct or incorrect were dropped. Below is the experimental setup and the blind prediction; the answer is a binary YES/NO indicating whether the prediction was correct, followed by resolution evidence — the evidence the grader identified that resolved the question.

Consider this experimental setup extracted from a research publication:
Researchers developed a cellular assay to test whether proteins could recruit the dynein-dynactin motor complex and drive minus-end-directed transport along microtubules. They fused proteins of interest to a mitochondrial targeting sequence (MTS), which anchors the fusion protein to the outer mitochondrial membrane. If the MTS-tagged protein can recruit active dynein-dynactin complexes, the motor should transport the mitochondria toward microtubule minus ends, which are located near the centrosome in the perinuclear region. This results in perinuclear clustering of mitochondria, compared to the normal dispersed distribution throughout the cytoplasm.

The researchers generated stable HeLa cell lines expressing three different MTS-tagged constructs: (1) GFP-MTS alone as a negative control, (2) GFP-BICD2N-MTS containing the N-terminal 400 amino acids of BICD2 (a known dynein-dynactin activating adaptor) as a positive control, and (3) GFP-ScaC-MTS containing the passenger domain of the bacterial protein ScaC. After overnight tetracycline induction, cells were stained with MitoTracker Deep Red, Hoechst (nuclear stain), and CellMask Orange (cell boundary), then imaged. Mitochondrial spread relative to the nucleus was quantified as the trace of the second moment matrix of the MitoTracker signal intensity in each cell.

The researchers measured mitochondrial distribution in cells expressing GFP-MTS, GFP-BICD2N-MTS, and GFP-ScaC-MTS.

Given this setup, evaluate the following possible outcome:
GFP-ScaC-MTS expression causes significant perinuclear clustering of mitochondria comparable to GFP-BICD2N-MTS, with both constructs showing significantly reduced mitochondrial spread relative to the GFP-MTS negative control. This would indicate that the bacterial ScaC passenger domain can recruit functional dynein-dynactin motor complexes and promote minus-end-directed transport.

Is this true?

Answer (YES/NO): YES